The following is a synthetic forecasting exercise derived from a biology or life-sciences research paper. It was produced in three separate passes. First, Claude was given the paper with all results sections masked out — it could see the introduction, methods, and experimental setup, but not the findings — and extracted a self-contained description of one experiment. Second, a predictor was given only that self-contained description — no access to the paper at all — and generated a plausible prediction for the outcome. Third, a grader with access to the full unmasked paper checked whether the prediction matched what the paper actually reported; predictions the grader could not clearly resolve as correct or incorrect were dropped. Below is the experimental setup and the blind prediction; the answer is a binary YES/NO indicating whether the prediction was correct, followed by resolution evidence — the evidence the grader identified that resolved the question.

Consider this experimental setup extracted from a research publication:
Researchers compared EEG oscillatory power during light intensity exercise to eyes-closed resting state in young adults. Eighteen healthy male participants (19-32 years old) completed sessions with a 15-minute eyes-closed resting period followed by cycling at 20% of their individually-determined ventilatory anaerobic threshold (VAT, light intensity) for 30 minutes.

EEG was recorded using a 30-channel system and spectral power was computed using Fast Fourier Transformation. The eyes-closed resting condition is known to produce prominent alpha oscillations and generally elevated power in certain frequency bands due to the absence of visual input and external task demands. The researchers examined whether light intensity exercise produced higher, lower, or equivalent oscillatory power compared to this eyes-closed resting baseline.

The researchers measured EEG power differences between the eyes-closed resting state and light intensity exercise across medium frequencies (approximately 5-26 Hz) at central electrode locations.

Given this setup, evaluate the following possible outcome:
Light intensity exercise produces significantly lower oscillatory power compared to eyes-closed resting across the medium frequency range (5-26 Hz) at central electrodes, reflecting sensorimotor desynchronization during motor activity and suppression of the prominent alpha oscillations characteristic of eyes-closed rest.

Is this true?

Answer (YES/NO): YES